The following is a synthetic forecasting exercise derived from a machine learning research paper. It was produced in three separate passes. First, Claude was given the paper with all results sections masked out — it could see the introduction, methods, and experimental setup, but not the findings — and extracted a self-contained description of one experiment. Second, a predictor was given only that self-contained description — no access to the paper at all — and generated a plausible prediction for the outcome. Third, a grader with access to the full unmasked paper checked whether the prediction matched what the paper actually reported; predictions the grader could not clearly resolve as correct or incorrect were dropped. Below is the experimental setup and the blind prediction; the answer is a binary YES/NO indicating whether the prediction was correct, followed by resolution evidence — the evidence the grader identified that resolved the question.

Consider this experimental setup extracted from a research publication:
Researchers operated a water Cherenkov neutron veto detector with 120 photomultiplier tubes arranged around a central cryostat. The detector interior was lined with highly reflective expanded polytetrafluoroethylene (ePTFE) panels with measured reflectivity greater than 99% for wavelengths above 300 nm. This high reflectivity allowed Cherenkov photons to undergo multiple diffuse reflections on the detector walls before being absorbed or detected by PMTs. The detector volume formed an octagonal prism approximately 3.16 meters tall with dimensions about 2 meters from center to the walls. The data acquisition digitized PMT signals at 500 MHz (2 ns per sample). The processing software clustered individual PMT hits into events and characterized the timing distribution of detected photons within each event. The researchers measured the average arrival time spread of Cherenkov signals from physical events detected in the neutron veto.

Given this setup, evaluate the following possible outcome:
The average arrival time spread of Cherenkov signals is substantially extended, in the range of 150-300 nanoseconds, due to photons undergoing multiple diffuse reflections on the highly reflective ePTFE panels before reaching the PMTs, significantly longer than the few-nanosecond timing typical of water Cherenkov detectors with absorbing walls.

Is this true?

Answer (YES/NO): NO